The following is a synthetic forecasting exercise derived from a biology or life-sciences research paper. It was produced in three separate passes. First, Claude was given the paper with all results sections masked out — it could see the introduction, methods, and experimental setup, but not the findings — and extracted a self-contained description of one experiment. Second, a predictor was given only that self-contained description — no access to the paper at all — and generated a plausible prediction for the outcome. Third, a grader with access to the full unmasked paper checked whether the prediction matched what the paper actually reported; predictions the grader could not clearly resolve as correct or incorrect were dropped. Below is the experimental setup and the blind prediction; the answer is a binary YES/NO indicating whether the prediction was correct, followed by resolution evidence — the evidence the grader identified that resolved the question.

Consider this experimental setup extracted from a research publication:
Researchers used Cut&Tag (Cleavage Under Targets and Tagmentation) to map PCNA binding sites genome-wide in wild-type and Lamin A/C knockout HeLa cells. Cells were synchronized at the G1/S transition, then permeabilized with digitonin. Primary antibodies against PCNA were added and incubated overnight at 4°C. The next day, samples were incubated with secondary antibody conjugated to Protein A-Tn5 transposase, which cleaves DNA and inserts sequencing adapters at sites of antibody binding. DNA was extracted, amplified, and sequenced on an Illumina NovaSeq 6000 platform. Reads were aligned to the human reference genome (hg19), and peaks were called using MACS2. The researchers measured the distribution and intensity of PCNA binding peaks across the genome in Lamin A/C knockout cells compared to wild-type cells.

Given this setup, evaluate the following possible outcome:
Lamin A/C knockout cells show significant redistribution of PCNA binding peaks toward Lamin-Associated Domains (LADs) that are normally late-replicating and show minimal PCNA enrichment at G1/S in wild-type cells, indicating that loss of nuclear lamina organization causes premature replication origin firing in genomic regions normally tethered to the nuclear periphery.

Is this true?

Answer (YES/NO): NO